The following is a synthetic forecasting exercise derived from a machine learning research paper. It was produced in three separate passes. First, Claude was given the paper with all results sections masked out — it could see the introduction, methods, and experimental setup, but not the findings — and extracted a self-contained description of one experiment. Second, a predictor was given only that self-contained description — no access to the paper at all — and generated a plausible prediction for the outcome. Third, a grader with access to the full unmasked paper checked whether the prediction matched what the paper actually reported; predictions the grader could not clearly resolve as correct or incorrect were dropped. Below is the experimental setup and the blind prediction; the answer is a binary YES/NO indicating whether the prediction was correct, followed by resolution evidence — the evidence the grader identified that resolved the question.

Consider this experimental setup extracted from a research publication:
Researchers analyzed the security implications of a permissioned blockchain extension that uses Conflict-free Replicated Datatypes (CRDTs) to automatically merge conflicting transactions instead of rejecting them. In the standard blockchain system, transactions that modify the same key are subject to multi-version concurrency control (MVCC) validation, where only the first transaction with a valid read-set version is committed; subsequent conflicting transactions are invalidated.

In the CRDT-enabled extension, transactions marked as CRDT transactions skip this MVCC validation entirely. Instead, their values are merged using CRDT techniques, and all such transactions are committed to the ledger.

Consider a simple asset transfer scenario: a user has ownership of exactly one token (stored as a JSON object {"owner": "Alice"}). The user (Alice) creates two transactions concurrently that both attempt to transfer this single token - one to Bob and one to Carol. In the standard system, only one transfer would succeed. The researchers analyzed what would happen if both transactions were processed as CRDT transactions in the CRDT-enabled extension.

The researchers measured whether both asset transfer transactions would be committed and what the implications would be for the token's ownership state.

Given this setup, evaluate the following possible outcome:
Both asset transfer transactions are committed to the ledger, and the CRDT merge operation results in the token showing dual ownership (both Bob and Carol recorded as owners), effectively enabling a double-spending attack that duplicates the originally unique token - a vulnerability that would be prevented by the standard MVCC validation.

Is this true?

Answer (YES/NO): YES